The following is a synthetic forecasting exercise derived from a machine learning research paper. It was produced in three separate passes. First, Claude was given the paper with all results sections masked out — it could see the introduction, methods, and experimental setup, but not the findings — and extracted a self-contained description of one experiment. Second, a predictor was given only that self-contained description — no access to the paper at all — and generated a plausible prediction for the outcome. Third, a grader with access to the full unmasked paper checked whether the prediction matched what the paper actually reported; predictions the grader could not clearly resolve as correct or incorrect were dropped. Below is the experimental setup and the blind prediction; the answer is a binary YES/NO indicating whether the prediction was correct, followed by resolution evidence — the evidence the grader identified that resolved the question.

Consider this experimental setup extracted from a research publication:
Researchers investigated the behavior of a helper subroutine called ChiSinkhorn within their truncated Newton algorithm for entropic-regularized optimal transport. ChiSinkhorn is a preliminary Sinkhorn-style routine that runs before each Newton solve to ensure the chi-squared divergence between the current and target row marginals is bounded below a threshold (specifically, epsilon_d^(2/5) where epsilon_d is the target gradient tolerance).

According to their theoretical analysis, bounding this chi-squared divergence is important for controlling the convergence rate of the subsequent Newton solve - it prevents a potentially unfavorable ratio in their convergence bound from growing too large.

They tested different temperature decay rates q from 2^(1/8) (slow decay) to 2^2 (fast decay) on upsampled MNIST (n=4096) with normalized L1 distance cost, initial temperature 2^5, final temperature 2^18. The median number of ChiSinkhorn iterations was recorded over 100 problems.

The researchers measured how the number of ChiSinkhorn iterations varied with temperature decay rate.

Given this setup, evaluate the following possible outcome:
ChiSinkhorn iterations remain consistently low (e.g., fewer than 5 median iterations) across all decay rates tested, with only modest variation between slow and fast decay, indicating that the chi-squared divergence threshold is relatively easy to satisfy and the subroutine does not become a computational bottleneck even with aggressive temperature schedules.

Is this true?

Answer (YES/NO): NO